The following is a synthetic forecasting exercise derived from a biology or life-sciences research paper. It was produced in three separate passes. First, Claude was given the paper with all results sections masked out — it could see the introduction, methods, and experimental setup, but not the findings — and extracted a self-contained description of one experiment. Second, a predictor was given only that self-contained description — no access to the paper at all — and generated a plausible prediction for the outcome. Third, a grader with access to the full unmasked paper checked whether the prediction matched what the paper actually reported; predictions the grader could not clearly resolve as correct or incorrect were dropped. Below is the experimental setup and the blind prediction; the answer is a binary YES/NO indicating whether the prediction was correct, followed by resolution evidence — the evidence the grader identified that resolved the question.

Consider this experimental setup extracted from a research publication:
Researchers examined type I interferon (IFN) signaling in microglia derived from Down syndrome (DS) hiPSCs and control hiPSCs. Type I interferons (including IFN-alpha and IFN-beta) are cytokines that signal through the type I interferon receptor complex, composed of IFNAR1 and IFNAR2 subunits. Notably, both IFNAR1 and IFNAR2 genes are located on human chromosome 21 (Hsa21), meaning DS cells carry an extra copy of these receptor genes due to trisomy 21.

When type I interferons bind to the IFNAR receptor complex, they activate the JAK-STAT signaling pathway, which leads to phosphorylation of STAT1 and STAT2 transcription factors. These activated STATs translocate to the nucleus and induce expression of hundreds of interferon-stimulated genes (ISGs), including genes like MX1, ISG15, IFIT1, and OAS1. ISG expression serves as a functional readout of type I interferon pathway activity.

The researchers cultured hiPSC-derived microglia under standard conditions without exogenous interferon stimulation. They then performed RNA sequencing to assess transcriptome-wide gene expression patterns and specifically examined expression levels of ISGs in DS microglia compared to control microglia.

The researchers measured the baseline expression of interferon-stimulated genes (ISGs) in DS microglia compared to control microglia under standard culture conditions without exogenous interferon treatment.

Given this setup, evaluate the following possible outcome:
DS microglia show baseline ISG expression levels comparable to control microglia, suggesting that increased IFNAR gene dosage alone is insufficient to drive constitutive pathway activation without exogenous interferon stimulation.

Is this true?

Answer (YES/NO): NO